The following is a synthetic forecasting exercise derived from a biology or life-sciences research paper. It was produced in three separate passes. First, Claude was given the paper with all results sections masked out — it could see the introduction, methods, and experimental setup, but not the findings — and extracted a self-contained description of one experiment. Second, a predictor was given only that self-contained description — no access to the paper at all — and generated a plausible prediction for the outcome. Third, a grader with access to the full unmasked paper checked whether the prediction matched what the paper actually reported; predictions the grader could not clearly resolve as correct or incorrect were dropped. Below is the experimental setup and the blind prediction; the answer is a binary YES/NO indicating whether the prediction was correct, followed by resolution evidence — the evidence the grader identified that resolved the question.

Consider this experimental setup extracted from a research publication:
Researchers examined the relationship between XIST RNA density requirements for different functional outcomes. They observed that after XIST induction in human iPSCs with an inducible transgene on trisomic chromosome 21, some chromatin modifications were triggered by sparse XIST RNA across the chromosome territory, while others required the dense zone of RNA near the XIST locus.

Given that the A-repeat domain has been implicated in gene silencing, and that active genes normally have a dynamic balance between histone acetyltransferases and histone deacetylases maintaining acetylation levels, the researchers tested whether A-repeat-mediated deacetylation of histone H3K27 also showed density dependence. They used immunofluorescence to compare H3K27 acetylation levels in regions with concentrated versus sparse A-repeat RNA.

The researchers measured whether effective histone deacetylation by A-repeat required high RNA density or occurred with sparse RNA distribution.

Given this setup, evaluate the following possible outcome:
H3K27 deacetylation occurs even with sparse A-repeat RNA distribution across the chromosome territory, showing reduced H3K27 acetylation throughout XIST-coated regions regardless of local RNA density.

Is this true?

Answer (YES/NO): NO